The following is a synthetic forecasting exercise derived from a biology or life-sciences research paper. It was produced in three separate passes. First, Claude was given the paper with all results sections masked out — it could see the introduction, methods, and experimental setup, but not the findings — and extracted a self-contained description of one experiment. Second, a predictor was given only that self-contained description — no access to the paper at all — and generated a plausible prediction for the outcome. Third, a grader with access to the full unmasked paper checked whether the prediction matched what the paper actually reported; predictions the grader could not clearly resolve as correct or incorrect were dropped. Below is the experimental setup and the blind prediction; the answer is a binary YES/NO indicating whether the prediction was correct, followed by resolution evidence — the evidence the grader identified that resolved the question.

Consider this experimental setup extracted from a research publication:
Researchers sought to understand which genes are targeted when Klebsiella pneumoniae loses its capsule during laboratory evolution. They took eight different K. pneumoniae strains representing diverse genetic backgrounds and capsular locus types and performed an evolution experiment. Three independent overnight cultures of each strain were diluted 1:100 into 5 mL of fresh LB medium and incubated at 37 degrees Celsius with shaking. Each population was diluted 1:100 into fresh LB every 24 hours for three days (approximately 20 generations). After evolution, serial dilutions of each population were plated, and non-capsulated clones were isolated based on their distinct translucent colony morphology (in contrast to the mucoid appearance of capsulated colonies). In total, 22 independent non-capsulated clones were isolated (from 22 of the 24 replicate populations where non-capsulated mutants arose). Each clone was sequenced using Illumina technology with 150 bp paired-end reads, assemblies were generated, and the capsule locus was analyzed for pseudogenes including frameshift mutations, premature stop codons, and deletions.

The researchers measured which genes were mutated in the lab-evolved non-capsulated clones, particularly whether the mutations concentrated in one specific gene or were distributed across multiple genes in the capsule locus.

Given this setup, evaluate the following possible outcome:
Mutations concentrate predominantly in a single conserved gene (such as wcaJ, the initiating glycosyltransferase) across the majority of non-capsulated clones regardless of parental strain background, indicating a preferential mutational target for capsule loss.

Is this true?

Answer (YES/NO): YES